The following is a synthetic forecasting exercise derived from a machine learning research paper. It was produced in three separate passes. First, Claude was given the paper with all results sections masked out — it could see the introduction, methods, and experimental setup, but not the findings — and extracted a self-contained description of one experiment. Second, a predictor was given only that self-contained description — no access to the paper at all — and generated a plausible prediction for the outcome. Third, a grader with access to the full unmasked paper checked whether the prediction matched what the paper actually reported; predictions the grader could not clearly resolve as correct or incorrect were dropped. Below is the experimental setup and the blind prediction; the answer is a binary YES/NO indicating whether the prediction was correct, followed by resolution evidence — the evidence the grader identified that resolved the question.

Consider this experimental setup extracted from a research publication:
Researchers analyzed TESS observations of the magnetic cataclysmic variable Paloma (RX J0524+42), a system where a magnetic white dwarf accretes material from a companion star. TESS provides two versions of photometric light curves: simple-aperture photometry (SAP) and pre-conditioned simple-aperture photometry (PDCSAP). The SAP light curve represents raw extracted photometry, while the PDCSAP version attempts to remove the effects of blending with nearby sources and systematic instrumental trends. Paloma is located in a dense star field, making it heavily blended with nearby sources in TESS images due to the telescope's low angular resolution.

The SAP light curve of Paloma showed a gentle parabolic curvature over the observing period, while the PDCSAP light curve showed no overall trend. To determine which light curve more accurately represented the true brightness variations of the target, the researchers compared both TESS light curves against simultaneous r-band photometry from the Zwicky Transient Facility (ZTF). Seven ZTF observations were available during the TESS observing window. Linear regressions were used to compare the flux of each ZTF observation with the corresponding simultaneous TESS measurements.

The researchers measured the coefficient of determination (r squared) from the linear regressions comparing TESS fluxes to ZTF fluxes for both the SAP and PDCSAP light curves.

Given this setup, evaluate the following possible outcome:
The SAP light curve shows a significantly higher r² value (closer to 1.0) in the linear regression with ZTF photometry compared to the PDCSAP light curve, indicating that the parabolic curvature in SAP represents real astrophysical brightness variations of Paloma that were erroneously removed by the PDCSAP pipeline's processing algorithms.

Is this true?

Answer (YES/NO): NO